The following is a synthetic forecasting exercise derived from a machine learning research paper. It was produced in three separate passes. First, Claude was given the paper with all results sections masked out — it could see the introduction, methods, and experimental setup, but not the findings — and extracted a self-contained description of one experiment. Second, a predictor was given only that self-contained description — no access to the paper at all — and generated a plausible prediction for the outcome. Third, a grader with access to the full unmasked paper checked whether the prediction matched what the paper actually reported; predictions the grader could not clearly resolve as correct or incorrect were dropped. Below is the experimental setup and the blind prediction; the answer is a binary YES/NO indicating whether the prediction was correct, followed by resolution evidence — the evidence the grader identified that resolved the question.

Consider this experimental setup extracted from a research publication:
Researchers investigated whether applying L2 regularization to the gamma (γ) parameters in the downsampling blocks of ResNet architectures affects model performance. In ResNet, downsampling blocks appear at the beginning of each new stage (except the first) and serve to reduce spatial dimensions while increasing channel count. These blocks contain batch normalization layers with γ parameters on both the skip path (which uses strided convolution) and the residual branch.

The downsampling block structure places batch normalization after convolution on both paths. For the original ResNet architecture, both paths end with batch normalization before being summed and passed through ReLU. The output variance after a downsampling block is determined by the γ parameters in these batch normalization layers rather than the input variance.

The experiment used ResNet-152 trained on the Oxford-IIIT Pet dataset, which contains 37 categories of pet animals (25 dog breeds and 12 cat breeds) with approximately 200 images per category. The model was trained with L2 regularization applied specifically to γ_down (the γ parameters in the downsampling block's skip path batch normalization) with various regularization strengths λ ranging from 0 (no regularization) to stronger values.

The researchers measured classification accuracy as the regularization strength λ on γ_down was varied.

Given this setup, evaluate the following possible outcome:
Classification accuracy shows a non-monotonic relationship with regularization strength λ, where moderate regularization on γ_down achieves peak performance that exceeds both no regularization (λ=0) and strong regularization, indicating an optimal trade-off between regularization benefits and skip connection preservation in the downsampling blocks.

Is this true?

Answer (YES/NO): NO